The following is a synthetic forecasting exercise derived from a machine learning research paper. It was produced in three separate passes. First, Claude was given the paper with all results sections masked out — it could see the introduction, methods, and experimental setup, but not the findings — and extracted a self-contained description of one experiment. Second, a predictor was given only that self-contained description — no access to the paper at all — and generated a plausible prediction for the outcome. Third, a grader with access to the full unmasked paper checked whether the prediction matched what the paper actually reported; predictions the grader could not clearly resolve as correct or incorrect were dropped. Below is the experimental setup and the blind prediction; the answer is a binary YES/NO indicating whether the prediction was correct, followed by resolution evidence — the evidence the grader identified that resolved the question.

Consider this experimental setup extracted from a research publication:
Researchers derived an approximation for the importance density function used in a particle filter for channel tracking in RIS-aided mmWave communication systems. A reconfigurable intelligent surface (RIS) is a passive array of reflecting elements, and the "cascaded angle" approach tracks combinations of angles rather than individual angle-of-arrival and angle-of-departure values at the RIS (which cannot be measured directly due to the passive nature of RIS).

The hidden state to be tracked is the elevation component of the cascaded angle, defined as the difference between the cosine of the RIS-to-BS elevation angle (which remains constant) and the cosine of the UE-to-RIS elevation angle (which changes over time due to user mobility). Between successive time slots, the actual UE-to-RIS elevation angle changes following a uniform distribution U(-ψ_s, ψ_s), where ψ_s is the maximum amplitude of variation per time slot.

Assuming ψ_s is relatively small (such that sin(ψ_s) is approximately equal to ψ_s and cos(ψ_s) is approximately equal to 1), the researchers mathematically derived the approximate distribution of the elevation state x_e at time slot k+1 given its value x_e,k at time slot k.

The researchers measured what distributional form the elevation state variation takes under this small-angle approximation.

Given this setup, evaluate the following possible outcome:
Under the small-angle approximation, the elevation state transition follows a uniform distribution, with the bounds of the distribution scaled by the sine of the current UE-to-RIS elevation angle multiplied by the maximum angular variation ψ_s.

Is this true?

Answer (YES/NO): NO